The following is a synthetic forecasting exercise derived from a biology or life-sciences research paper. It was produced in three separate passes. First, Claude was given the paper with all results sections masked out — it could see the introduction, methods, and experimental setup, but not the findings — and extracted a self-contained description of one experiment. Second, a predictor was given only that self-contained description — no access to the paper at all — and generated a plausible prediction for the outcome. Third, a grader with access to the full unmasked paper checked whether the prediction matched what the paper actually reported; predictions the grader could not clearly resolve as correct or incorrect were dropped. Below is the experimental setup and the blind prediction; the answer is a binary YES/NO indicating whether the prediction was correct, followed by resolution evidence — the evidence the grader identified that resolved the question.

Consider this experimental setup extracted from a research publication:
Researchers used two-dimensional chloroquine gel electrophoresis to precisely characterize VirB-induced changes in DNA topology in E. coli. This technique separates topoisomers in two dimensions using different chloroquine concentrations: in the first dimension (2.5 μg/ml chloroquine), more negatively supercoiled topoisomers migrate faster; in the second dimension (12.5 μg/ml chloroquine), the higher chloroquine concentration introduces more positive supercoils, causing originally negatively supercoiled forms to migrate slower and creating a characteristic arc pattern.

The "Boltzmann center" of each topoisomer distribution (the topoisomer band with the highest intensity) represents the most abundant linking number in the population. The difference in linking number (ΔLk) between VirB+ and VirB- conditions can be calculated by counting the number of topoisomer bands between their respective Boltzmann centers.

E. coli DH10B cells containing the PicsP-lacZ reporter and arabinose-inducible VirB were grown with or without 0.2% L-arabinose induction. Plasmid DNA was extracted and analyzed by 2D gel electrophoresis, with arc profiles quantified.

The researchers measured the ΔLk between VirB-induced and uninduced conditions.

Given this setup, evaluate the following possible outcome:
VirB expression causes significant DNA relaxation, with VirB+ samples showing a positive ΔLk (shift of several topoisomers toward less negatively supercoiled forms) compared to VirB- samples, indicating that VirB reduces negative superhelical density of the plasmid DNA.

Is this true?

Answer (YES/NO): YES